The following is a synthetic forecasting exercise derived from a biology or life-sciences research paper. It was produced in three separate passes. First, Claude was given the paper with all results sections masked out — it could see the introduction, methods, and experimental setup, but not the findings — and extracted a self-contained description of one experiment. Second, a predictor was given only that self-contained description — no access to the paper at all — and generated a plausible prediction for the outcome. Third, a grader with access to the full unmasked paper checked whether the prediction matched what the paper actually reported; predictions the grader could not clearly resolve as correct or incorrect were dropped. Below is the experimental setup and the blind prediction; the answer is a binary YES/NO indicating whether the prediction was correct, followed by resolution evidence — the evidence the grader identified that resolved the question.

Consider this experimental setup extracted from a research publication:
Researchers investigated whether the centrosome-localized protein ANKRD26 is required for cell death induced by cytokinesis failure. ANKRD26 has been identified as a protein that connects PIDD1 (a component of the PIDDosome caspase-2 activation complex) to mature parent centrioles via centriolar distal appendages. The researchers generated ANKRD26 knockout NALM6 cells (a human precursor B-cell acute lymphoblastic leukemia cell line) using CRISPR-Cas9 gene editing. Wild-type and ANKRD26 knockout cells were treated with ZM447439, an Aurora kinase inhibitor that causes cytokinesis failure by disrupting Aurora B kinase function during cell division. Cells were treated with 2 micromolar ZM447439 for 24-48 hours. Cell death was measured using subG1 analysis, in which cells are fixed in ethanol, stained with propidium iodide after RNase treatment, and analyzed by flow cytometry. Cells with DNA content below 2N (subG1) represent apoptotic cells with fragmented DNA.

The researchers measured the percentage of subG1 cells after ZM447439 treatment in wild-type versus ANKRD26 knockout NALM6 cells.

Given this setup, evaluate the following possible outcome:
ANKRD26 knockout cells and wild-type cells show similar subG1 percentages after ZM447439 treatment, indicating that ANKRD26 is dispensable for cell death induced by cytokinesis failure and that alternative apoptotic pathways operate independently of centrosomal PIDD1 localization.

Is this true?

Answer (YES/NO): NO